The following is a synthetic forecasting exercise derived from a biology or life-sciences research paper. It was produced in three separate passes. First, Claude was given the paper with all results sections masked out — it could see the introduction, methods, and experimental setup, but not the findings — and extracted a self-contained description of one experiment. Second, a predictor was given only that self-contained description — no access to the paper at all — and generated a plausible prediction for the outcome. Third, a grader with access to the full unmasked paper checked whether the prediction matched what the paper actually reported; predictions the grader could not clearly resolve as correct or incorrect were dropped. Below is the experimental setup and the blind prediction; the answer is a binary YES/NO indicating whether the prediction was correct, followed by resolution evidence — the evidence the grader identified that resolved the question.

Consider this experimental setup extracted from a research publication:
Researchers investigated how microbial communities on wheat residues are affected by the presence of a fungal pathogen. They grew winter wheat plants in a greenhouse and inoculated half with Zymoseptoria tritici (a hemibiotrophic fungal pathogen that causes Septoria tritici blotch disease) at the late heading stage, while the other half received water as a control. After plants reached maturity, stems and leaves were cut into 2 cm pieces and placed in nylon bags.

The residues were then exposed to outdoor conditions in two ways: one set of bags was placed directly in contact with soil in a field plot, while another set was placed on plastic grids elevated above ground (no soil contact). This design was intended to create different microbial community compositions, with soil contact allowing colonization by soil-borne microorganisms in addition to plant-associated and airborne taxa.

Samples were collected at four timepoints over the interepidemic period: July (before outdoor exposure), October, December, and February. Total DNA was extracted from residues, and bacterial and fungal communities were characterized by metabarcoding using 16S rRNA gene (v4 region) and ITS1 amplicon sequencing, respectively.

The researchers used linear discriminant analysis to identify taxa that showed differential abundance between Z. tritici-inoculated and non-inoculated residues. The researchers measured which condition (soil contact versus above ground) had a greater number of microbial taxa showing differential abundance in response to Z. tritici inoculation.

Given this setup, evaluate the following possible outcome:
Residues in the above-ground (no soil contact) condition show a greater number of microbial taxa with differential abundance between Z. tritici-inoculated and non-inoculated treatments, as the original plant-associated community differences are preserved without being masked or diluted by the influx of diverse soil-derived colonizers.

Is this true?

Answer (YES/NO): YES